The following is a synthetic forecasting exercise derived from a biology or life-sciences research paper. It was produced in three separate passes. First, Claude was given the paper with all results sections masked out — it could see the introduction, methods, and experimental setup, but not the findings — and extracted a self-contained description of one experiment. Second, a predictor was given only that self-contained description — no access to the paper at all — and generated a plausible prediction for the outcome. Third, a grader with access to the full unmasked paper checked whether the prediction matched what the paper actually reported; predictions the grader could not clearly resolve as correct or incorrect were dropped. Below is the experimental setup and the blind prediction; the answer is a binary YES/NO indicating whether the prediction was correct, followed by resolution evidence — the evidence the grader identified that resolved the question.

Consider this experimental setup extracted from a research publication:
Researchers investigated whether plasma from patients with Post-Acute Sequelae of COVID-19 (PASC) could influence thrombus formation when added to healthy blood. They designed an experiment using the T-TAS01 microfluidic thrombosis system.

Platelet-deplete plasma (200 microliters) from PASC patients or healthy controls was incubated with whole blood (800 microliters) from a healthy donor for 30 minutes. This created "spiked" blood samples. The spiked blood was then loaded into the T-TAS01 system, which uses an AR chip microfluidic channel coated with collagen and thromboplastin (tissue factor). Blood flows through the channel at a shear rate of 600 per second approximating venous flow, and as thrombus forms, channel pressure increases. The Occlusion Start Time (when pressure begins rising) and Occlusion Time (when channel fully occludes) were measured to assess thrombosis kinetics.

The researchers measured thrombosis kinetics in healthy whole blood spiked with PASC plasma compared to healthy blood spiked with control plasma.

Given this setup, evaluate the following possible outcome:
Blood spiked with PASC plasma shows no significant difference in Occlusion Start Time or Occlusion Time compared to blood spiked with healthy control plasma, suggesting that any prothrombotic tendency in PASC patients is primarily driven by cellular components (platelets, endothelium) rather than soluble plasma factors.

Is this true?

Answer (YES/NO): YES